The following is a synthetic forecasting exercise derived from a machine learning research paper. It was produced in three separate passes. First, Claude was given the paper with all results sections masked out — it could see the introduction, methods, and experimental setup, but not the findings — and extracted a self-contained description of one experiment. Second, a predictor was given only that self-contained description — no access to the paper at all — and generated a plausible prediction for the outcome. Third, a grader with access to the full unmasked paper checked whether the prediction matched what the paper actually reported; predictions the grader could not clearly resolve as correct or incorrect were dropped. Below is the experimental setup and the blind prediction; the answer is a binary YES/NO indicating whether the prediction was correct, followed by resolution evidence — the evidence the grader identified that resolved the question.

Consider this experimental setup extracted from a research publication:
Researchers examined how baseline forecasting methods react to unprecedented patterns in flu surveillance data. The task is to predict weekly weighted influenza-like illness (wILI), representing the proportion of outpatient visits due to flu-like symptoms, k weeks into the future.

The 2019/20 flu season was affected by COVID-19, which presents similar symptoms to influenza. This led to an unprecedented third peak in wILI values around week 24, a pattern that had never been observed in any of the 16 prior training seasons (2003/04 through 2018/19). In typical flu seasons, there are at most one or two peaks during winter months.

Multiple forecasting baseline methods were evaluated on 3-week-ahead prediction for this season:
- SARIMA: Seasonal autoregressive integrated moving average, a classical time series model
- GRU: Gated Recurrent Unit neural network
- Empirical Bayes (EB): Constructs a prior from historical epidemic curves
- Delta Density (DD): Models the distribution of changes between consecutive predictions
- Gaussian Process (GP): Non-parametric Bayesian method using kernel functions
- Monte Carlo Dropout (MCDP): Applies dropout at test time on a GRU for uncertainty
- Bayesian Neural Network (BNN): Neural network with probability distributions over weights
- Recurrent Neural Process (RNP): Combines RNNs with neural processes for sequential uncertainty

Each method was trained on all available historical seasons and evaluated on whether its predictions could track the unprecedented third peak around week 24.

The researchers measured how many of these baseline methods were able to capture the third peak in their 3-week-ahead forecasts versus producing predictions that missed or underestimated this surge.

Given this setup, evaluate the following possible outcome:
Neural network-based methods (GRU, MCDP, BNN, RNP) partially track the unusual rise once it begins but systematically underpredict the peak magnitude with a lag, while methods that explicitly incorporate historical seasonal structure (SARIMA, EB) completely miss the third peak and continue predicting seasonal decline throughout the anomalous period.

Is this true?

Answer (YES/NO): NO